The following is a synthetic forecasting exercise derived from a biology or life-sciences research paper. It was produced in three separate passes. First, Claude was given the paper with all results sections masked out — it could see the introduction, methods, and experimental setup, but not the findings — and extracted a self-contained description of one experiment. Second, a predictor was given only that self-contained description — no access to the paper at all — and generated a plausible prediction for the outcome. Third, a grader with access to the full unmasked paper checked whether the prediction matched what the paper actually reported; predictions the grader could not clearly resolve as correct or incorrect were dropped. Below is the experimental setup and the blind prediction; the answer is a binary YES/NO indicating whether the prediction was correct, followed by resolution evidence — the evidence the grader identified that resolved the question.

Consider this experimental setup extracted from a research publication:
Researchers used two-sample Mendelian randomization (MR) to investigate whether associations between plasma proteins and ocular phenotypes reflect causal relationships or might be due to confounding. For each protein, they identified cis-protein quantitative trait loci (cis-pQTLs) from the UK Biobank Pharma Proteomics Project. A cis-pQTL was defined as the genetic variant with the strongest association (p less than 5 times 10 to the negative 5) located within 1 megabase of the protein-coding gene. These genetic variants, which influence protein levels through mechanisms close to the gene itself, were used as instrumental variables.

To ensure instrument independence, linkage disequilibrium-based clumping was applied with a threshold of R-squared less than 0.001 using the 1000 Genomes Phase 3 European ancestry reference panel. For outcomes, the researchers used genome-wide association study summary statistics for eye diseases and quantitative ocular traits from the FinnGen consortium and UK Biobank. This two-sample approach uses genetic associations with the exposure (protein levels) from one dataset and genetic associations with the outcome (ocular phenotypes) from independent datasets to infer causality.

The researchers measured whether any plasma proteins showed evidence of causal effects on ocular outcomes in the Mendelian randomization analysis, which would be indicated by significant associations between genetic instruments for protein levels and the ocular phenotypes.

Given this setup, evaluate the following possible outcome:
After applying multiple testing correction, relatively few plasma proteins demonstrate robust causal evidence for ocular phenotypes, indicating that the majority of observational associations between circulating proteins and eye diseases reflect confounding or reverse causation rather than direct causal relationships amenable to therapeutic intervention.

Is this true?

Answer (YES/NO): NO